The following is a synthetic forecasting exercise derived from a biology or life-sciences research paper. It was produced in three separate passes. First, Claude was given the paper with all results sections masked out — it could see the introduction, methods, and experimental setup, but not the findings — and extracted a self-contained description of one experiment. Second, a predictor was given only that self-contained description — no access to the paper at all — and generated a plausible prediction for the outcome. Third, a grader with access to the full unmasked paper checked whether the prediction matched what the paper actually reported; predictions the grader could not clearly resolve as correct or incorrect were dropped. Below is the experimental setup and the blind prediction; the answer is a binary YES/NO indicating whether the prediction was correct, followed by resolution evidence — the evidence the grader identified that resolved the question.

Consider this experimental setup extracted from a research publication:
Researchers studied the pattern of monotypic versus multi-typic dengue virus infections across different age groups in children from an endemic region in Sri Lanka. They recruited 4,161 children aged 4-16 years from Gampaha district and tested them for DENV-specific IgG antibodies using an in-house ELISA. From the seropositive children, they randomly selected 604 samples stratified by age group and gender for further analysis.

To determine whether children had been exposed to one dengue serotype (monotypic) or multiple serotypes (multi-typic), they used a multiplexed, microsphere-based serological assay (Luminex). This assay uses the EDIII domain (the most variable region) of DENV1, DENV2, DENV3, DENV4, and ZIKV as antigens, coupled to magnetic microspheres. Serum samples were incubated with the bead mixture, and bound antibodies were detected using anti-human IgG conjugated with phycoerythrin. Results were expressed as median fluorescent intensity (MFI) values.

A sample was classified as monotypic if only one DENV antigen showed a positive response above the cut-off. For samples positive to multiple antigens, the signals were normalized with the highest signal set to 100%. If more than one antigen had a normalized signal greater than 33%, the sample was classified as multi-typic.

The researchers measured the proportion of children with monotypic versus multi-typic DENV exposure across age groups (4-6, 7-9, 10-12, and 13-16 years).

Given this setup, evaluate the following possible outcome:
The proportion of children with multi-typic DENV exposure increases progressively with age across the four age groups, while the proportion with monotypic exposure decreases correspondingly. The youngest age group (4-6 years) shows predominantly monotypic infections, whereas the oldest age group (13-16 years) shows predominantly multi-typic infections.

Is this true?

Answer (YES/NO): NO